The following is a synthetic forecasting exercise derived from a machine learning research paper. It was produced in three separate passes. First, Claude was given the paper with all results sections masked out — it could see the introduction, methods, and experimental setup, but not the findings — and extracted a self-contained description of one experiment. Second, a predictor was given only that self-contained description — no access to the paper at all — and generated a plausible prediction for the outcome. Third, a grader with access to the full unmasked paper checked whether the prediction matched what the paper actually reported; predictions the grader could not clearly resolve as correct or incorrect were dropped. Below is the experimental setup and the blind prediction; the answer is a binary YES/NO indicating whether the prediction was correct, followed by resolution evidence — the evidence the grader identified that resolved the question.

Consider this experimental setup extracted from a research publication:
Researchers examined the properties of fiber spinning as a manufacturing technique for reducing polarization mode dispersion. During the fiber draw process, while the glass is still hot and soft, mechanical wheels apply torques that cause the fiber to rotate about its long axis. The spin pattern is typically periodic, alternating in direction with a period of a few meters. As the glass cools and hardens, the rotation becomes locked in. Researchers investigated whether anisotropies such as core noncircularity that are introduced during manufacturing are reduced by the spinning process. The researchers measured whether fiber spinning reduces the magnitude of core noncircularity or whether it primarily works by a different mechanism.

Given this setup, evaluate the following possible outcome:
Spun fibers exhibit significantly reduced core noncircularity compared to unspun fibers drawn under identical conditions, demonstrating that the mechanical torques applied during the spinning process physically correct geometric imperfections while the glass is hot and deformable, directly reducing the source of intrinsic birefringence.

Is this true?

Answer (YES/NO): NO